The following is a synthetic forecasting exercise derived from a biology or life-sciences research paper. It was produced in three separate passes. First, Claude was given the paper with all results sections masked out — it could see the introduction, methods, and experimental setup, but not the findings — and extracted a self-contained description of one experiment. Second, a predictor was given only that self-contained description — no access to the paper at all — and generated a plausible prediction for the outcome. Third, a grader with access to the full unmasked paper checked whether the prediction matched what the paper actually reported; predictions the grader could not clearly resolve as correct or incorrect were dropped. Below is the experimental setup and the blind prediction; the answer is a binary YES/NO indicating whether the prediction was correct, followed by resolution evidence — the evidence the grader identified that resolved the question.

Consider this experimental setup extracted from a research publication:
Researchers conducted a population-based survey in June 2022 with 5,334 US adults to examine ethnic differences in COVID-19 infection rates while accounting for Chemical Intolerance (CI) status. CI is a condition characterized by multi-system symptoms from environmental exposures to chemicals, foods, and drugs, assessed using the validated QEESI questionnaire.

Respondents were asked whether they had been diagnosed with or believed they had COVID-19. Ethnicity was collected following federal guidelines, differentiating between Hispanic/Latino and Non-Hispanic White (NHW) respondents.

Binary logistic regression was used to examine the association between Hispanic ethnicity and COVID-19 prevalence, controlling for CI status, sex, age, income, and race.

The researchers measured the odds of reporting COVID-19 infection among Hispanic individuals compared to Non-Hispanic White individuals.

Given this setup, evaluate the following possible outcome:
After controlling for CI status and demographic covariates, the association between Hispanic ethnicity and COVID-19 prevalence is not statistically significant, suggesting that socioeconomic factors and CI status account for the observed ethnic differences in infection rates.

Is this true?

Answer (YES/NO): NO